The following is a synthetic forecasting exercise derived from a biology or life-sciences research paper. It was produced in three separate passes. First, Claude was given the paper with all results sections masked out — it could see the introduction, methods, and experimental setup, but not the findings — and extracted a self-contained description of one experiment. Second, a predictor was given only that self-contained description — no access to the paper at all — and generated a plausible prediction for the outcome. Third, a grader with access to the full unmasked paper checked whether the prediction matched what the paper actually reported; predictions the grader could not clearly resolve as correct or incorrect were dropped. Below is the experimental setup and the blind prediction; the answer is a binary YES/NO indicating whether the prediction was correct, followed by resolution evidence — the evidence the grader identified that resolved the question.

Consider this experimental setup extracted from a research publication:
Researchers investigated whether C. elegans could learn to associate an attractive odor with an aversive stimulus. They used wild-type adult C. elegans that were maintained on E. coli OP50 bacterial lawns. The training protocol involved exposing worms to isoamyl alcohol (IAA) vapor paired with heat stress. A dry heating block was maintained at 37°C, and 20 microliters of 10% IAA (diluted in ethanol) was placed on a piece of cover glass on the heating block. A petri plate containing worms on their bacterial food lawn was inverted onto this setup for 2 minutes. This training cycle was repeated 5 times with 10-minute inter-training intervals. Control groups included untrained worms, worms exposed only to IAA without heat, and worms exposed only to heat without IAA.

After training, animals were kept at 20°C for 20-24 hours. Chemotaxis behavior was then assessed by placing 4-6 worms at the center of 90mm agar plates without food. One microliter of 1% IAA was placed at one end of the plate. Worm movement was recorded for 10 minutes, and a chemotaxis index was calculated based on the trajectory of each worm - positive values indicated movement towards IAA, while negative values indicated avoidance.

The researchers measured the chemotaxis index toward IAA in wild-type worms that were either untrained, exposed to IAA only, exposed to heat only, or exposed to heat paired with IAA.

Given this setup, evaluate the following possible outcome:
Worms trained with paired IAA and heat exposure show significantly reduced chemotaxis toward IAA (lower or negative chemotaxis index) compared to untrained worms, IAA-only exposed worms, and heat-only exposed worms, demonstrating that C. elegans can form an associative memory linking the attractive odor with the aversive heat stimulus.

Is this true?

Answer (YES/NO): YES